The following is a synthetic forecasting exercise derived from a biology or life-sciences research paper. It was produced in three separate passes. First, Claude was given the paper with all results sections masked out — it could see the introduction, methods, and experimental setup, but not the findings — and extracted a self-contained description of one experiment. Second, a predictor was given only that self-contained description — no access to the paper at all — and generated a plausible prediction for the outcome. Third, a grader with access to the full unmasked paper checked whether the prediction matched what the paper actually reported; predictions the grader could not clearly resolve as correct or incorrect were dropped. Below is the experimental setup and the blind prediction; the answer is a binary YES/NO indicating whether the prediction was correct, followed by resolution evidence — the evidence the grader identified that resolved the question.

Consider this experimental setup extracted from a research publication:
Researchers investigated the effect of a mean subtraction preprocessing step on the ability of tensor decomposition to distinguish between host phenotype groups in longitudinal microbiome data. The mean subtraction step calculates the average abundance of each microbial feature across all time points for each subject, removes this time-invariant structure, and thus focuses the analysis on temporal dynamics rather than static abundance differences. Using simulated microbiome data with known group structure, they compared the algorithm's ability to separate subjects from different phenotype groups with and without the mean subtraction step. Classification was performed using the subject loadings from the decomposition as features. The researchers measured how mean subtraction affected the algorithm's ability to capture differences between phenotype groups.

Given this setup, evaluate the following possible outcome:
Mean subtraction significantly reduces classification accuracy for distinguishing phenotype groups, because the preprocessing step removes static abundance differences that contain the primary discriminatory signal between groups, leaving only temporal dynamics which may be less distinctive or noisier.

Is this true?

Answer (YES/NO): NO